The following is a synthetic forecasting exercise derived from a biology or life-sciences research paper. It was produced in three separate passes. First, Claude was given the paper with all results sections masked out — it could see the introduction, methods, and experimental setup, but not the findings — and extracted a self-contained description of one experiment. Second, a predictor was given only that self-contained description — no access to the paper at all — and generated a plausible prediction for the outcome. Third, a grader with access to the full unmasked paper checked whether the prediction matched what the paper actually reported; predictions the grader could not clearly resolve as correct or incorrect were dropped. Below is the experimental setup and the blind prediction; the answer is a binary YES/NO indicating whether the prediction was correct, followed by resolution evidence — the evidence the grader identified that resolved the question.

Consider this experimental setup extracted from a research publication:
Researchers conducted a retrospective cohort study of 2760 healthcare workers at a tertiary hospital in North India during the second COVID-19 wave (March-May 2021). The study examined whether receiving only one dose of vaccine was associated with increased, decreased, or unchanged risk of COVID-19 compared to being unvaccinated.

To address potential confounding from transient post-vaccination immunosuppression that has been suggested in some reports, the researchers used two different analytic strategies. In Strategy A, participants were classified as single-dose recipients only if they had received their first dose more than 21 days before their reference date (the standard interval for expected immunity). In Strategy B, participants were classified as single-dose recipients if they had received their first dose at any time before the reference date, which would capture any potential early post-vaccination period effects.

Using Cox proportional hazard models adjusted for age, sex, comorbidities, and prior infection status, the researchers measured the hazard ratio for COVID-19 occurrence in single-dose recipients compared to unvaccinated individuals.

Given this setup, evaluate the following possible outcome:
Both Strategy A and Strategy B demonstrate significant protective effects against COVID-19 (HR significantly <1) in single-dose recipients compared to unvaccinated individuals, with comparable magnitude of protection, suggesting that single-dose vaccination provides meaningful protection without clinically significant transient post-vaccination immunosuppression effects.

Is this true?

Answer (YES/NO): NO